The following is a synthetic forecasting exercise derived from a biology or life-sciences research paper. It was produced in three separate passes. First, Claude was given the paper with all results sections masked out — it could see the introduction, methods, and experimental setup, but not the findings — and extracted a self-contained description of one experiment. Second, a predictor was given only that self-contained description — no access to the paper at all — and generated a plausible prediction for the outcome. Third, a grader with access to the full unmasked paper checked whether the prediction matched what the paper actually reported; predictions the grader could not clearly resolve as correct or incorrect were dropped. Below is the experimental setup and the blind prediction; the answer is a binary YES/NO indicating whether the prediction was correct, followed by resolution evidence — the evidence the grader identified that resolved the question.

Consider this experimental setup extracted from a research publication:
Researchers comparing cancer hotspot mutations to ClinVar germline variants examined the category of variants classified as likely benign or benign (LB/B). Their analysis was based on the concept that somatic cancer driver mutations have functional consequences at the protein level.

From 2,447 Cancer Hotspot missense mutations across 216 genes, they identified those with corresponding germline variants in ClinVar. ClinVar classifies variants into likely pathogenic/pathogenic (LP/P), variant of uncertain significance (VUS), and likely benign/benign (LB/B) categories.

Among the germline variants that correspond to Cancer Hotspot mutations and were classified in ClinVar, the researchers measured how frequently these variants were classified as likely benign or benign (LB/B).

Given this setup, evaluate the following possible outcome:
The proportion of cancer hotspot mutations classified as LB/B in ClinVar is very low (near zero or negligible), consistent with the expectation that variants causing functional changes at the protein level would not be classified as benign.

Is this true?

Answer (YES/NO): YES